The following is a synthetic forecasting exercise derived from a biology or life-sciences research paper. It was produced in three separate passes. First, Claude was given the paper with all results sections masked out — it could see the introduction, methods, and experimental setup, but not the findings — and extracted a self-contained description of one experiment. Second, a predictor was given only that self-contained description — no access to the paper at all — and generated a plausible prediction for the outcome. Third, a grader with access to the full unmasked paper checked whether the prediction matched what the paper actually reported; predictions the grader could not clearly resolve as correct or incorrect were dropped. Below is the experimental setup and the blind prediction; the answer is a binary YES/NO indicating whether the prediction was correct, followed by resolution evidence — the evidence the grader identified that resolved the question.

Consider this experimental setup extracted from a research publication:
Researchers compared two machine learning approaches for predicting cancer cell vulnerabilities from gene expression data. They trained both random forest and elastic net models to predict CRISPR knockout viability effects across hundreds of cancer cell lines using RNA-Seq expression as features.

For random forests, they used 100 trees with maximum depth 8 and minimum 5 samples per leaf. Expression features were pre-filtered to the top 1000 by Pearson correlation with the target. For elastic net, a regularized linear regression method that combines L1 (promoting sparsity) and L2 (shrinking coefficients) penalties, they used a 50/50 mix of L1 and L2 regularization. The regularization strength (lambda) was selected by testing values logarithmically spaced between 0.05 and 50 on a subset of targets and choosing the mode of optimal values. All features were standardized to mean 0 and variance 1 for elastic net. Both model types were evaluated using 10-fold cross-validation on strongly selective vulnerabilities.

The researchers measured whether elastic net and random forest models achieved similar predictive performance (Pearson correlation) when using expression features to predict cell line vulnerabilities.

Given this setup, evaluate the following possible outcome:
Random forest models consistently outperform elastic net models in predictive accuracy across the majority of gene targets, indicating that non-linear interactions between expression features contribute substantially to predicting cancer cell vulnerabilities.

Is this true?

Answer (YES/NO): NO